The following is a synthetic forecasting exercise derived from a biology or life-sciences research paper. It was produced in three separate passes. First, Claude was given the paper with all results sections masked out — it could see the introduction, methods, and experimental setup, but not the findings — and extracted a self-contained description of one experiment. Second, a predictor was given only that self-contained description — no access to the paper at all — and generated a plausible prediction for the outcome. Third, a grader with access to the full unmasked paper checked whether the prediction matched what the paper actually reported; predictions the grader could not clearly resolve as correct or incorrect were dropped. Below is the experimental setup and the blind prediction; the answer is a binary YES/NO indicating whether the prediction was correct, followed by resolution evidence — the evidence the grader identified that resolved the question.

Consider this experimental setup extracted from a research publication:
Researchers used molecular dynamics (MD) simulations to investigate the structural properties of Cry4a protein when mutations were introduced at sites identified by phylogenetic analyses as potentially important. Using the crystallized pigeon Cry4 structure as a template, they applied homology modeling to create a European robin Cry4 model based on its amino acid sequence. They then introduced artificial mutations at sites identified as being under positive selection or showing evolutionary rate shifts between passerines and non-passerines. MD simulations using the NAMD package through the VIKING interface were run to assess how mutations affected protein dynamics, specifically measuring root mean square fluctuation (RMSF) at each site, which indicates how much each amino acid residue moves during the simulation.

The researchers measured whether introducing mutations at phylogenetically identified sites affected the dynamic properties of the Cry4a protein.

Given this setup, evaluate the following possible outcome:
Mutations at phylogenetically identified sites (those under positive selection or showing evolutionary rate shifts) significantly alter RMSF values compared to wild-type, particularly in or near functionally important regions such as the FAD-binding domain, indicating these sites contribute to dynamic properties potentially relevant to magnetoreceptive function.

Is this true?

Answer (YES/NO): YES